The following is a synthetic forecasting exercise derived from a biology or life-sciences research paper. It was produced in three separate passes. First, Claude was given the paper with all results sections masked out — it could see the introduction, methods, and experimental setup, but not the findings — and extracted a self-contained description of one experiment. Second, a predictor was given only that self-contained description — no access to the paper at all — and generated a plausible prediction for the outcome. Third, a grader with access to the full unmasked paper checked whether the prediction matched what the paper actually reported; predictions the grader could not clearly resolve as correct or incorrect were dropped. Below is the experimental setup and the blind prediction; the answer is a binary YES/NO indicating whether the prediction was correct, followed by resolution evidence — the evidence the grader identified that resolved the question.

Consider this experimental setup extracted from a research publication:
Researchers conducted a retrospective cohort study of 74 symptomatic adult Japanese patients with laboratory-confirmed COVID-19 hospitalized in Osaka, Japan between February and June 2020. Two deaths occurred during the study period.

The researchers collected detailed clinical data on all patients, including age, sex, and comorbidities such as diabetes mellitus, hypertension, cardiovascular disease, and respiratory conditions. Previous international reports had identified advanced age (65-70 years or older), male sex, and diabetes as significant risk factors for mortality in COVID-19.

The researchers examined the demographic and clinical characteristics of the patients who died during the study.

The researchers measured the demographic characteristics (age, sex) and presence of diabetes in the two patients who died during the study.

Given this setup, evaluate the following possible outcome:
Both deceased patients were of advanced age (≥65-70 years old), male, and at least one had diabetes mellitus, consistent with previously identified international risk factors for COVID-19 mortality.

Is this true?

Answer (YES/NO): YES